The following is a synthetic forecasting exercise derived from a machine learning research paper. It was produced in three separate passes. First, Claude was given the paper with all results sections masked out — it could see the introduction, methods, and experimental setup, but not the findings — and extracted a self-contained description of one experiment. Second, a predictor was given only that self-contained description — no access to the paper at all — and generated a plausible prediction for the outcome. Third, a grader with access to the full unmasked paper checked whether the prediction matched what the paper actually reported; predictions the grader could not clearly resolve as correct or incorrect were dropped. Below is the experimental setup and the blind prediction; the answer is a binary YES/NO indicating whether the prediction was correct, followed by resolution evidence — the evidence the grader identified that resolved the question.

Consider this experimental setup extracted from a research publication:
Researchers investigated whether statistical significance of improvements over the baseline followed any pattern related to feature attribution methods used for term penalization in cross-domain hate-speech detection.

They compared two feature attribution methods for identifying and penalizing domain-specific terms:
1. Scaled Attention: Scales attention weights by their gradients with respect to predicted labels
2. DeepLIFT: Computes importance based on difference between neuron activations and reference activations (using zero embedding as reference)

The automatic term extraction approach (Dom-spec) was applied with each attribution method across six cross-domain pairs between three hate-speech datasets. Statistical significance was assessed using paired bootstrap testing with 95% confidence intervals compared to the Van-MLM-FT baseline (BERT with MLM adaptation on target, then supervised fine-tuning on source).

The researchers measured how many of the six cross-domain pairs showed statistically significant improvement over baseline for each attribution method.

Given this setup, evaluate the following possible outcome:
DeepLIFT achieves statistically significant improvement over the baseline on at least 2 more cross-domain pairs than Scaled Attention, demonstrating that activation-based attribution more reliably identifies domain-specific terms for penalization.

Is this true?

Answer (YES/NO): YES